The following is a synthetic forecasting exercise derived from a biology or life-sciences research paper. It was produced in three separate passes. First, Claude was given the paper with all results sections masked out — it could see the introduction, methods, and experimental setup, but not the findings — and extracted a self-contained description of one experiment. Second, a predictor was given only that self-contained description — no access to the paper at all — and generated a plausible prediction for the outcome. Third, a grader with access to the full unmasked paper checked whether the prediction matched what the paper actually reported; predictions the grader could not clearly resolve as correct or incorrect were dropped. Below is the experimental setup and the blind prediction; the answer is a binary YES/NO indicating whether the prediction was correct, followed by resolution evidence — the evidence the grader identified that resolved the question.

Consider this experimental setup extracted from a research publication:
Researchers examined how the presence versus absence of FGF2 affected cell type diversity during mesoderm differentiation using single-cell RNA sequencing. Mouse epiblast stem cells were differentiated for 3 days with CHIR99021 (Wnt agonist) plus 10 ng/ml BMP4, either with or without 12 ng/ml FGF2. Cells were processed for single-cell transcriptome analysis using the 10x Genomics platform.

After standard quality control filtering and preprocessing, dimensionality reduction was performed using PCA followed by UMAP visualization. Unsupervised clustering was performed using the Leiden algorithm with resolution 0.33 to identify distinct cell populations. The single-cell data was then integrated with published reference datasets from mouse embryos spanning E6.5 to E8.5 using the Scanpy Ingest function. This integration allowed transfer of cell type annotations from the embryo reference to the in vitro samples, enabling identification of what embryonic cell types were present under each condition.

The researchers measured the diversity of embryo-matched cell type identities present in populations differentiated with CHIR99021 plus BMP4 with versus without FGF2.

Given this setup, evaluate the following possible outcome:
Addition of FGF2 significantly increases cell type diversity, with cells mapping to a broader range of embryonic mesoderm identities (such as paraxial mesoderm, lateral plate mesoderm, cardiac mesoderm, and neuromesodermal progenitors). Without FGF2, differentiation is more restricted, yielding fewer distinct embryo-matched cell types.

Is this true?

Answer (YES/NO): NO